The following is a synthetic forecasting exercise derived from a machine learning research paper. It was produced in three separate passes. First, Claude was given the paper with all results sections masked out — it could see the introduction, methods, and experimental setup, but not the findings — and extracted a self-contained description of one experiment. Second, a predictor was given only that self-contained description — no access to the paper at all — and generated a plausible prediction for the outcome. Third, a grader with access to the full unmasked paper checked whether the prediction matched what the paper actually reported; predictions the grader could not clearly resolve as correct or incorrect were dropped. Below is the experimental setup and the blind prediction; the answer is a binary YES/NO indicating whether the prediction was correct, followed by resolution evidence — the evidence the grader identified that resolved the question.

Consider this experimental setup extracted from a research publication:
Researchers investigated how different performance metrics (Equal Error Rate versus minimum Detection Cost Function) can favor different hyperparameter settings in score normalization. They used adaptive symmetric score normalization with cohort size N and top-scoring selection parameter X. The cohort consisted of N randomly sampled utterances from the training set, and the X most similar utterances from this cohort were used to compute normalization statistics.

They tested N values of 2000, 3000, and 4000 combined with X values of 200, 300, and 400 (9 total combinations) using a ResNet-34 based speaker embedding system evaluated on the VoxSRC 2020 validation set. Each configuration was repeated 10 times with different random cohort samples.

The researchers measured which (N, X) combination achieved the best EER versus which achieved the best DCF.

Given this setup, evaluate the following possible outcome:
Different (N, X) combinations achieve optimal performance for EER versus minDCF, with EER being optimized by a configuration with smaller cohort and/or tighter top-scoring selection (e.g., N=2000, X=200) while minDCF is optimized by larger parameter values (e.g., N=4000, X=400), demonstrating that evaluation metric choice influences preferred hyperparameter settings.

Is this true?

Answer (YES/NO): NO